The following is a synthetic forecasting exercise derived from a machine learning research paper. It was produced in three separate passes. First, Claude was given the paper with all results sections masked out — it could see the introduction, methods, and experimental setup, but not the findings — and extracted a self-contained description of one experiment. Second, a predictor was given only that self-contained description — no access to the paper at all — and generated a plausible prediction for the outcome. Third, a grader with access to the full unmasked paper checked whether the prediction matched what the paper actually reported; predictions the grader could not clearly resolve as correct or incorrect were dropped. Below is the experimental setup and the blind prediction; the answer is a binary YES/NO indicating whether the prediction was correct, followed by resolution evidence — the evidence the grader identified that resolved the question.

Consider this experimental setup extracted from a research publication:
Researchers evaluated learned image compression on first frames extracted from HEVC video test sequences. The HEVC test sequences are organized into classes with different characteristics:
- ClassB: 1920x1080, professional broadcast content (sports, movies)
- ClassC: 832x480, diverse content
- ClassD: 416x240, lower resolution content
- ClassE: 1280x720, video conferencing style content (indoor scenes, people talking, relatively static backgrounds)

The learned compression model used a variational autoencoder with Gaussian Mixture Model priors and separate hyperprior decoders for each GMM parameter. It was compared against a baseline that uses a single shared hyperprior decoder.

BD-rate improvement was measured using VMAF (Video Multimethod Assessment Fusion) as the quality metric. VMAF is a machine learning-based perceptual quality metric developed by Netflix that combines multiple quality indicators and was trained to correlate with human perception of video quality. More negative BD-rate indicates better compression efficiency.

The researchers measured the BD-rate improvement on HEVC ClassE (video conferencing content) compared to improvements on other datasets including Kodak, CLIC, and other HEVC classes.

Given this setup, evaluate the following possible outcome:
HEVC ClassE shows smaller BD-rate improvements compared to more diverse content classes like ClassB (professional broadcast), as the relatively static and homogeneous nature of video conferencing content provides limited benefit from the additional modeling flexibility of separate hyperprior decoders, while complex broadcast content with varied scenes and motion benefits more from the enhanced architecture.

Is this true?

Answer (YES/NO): NO